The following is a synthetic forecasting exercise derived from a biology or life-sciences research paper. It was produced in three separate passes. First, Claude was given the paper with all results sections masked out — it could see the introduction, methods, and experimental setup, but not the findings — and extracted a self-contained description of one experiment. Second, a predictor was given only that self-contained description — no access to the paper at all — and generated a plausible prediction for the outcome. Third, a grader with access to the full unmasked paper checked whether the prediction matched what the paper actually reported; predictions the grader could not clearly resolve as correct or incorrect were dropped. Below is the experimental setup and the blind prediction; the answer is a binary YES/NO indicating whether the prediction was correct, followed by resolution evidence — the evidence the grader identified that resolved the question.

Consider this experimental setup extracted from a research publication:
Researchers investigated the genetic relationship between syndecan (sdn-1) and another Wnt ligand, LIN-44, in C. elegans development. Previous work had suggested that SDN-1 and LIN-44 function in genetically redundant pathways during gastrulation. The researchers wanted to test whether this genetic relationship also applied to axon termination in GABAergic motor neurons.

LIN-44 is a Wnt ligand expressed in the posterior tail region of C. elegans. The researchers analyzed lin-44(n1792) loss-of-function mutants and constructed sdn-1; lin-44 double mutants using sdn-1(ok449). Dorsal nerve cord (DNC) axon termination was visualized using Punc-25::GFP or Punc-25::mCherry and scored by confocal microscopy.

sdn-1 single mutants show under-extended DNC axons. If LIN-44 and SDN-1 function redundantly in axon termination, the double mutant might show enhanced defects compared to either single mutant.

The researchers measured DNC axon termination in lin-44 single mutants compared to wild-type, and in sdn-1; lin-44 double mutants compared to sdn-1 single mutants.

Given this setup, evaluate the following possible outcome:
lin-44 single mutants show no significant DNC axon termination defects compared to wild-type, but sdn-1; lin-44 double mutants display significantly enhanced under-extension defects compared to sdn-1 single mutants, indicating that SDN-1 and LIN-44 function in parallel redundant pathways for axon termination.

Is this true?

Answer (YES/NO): NO